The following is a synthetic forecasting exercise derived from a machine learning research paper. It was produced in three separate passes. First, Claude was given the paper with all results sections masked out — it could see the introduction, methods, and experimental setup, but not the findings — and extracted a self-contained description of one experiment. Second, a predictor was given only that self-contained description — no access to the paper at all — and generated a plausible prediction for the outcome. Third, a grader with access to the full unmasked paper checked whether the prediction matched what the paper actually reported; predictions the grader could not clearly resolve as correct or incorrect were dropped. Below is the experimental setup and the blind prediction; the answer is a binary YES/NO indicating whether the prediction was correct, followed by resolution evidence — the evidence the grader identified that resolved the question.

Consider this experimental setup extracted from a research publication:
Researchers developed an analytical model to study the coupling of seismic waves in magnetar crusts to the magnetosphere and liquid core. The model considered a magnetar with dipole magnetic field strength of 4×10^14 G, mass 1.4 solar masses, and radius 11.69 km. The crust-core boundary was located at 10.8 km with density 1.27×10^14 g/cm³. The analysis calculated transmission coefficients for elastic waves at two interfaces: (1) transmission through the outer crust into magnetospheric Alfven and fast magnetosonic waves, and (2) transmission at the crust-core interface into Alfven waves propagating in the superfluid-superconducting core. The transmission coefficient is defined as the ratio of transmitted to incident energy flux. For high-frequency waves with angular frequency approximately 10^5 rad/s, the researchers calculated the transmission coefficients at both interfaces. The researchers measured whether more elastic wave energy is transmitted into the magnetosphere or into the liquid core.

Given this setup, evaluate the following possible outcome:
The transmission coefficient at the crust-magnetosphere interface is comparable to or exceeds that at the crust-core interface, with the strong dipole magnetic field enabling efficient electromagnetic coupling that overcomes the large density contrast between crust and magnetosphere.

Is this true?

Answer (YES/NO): NO